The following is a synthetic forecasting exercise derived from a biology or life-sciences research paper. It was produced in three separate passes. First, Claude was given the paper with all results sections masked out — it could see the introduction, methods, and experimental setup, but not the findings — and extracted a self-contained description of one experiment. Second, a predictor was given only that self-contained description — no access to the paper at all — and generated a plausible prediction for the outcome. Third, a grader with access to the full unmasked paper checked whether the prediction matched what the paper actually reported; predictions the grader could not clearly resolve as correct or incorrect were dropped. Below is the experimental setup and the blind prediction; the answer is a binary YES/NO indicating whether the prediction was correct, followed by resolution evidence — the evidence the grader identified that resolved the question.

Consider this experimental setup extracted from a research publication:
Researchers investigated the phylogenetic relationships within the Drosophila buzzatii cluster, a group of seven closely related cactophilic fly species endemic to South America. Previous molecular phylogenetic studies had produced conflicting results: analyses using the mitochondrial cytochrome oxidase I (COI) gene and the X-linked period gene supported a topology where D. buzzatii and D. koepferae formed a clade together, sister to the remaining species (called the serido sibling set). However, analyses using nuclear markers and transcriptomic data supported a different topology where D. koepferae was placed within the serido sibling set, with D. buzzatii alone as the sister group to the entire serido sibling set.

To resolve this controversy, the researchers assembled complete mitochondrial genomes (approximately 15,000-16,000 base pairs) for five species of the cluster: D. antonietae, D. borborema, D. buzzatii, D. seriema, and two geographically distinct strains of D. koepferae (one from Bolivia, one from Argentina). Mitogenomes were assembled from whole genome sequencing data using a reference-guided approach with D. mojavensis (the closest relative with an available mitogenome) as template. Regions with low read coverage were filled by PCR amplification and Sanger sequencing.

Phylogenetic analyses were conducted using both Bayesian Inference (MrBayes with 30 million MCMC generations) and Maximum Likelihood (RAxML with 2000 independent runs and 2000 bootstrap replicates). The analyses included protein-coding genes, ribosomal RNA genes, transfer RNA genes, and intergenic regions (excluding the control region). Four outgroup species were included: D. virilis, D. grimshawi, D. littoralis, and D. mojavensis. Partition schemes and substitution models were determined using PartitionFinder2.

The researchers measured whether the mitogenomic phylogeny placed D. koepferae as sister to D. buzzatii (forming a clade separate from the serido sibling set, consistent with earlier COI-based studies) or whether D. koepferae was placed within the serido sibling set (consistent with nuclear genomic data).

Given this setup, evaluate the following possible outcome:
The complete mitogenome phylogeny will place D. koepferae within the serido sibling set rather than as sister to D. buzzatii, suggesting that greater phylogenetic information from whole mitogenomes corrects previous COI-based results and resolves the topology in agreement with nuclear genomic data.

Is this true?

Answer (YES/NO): NO